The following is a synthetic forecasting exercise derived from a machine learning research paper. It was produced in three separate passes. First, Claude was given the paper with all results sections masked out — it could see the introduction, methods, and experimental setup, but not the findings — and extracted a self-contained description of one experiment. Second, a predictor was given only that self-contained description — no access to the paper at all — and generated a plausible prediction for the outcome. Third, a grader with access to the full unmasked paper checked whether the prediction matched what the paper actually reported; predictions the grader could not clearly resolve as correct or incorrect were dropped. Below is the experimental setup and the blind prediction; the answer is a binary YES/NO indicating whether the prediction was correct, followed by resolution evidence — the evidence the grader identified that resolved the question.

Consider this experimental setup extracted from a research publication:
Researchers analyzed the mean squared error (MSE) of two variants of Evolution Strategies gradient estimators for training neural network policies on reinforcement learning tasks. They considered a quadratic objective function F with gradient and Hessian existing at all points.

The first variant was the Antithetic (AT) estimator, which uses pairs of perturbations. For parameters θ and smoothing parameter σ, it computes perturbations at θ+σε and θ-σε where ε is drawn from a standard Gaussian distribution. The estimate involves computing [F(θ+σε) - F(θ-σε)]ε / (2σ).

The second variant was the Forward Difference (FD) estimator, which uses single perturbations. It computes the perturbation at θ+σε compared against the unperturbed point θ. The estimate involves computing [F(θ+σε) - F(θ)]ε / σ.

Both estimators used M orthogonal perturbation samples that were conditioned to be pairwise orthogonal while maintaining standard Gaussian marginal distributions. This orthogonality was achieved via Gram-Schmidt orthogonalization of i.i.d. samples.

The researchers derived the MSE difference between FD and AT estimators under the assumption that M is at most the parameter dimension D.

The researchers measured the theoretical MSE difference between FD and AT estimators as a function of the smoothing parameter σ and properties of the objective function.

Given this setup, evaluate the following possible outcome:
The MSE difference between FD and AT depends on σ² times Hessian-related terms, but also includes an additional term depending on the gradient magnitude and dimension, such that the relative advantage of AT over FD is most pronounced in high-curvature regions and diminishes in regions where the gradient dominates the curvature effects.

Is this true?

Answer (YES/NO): NO